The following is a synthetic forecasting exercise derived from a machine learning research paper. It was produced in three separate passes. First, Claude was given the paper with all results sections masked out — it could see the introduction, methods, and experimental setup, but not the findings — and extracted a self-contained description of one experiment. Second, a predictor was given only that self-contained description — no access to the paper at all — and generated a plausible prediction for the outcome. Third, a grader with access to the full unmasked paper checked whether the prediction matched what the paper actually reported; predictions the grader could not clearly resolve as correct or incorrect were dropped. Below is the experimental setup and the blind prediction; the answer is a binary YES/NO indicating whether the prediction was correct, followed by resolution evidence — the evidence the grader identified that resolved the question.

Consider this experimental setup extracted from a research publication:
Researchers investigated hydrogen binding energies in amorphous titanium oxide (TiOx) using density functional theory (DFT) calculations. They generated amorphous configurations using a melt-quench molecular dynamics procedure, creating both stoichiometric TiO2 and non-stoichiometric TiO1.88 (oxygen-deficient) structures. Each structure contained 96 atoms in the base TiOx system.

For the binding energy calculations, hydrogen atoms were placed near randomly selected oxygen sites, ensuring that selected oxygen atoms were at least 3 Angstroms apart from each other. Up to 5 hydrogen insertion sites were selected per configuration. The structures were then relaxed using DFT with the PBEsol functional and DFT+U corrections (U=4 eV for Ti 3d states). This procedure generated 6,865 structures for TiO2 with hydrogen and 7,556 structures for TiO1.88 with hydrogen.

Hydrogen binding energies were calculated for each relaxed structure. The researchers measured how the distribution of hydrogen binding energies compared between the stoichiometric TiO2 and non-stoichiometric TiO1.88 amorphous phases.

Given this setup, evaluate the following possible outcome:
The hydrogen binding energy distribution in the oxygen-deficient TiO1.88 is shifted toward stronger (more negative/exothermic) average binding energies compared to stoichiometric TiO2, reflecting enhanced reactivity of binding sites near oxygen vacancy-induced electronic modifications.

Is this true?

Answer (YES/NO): NO